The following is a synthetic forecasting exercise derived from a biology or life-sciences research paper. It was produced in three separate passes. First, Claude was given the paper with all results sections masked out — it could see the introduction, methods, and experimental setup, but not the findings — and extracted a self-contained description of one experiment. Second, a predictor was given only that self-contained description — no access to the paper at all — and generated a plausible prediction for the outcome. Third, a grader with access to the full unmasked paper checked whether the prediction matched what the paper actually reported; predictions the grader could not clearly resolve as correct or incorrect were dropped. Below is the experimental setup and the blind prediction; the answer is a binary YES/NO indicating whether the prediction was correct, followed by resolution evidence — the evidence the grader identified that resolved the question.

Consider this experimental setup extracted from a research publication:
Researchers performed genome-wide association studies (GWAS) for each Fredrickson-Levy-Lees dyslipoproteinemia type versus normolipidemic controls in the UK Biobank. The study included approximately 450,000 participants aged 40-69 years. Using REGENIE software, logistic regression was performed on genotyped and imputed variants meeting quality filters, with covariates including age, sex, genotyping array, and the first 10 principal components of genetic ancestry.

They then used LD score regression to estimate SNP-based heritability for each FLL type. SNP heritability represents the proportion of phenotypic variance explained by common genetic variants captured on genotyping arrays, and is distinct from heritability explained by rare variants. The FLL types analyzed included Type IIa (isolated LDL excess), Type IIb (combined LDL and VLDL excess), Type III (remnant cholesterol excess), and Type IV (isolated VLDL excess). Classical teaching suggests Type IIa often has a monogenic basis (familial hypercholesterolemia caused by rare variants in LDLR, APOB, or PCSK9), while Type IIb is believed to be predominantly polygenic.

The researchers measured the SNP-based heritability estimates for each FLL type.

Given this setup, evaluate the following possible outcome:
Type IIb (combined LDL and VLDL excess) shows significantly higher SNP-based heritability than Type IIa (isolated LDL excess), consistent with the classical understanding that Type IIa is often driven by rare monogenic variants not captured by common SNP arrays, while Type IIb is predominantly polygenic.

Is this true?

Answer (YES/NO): YES